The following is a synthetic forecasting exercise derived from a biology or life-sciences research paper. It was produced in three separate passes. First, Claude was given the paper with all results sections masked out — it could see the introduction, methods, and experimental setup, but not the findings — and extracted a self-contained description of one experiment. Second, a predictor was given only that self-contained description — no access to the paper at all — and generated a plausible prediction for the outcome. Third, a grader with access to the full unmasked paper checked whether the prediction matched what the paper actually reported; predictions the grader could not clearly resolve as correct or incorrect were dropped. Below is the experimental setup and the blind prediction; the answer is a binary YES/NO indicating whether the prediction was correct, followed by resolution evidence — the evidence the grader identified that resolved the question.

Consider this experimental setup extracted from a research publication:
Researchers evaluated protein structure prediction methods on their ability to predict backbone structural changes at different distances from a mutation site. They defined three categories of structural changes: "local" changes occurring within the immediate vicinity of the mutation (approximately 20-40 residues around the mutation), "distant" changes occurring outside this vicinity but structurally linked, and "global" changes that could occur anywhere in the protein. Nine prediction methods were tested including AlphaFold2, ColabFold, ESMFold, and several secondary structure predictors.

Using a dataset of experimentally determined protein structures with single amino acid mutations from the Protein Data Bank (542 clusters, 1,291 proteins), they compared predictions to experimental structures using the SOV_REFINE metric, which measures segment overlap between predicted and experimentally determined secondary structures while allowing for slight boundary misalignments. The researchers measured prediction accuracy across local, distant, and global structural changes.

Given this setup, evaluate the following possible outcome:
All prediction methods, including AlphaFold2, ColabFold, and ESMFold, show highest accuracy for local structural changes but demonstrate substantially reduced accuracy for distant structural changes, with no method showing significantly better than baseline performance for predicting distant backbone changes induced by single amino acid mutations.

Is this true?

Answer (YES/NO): NO